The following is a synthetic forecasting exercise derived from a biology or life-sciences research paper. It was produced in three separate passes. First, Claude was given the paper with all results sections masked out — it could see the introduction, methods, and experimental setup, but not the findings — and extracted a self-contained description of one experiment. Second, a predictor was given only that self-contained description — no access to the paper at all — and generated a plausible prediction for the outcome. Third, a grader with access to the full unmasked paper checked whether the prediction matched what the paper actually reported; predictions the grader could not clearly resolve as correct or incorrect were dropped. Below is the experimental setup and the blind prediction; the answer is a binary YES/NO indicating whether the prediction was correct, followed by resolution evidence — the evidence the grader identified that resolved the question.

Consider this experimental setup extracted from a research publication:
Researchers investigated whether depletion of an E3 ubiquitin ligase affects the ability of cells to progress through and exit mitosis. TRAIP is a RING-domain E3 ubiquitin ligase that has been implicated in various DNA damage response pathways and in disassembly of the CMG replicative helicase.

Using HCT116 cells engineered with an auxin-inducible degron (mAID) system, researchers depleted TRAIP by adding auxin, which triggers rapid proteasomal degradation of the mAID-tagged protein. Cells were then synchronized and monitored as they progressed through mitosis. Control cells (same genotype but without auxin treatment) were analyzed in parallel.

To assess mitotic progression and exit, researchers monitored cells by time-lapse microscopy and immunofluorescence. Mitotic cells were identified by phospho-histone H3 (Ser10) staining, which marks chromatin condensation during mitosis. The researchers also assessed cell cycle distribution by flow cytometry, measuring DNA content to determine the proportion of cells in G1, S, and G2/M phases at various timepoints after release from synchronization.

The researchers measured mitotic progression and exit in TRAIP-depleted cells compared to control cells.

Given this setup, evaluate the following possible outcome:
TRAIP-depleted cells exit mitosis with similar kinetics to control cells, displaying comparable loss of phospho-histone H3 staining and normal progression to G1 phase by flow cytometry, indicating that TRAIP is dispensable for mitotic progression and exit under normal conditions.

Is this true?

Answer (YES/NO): NO